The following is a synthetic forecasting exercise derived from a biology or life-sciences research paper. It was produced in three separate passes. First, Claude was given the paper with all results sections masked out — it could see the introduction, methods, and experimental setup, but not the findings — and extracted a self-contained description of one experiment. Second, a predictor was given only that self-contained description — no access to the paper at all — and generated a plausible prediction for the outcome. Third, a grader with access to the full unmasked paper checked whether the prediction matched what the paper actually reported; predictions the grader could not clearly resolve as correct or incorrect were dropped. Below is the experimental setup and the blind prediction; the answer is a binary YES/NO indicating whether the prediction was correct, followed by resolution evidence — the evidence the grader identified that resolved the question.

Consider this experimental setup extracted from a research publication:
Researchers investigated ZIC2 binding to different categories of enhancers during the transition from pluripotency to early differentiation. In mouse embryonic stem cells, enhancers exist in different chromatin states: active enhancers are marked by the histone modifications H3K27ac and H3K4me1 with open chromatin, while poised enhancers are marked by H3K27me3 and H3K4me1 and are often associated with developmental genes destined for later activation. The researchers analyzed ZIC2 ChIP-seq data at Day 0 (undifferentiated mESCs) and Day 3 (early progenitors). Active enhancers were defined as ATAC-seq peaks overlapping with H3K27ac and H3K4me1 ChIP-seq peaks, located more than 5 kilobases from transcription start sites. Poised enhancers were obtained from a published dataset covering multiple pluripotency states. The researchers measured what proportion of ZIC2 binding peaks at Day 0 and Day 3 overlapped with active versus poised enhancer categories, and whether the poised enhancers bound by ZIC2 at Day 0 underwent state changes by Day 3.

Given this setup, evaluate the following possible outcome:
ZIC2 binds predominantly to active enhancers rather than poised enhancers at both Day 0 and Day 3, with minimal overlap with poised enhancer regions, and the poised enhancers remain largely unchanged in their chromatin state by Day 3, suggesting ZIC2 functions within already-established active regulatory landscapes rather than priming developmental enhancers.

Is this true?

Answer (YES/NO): NO